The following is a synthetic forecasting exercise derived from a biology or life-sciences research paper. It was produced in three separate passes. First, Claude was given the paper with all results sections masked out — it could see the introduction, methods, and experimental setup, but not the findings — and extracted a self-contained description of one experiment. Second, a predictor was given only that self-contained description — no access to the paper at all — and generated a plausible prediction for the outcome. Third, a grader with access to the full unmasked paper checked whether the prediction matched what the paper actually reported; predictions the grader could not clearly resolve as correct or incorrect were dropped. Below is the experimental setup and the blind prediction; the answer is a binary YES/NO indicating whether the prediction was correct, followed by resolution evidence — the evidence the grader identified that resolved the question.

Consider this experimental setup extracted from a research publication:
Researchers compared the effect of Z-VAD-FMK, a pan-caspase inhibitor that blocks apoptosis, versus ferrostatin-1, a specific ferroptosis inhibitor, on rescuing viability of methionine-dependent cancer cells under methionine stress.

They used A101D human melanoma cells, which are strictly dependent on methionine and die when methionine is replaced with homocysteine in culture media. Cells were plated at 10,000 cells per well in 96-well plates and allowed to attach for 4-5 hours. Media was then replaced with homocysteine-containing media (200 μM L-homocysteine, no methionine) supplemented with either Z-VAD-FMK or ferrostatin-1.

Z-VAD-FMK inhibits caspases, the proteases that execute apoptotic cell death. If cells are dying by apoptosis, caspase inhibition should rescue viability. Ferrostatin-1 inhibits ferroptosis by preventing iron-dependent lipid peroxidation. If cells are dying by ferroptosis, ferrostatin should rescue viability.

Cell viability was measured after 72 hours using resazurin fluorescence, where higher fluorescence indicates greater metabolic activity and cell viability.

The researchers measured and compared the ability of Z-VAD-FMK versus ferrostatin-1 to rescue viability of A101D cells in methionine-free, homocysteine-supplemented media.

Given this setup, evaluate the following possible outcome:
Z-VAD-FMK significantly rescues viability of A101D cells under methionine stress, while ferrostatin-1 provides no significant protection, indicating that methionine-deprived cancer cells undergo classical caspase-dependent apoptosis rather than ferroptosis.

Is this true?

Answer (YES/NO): NO